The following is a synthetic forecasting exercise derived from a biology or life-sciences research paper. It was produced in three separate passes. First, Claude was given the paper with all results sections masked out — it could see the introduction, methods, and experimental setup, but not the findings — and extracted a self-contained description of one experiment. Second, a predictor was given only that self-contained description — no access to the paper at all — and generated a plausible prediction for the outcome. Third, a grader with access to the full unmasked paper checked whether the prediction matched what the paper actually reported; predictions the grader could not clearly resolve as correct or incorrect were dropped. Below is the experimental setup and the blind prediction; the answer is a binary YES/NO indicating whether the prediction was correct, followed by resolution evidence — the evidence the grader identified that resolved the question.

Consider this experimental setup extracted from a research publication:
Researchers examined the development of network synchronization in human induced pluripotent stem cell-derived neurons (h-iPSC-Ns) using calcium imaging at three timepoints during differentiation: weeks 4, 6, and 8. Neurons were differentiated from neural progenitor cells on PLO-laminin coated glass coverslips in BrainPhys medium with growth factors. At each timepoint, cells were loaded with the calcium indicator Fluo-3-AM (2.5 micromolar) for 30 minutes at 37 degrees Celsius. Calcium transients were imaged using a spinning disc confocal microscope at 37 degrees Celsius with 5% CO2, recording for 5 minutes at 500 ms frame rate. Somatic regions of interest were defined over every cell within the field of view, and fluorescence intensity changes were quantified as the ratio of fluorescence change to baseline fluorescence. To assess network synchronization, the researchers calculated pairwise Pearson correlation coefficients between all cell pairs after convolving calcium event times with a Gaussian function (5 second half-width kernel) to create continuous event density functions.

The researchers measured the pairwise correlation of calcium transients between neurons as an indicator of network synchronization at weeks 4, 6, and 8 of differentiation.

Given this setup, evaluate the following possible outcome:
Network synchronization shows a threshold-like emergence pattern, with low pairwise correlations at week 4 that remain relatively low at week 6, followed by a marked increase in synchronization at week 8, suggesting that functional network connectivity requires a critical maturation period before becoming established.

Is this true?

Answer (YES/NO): YES